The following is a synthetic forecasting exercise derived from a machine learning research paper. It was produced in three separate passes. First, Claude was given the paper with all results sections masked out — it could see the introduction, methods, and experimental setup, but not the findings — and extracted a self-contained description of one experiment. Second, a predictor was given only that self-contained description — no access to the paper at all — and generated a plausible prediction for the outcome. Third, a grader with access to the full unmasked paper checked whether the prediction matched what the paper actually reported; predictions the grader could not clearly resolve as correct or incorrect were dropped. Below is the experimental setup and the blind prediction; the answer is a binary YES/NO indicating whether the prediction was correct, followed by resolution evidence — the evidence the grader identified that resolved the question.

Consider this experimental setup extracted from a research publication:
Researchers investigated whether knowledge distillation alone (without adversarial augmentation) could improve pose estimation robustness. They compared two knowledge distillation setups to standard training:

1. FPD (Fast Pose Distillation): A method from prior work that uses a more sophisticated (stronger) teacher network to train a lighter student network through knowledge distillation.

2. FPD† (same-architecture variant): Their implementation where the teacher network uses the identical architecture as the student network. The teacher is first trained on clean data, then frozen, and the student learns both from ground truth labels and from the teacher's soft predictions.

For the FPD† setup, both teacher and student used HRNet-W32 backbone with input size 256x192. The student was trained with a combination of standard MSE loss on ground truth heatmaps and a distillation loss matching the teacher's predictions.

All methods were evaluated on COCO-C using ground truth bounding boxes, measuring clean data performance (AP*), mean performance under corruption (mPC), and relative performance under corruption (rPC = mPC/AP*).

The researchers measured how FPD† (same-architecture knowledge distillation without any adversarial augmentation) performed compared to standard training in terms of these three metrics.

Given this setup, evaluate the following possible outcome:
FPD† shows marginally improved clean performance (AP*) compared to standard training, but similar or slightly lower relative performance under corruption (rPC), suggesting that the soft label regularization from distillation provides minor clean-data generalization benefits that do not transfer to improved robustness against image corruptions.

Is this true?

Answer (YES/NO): NO